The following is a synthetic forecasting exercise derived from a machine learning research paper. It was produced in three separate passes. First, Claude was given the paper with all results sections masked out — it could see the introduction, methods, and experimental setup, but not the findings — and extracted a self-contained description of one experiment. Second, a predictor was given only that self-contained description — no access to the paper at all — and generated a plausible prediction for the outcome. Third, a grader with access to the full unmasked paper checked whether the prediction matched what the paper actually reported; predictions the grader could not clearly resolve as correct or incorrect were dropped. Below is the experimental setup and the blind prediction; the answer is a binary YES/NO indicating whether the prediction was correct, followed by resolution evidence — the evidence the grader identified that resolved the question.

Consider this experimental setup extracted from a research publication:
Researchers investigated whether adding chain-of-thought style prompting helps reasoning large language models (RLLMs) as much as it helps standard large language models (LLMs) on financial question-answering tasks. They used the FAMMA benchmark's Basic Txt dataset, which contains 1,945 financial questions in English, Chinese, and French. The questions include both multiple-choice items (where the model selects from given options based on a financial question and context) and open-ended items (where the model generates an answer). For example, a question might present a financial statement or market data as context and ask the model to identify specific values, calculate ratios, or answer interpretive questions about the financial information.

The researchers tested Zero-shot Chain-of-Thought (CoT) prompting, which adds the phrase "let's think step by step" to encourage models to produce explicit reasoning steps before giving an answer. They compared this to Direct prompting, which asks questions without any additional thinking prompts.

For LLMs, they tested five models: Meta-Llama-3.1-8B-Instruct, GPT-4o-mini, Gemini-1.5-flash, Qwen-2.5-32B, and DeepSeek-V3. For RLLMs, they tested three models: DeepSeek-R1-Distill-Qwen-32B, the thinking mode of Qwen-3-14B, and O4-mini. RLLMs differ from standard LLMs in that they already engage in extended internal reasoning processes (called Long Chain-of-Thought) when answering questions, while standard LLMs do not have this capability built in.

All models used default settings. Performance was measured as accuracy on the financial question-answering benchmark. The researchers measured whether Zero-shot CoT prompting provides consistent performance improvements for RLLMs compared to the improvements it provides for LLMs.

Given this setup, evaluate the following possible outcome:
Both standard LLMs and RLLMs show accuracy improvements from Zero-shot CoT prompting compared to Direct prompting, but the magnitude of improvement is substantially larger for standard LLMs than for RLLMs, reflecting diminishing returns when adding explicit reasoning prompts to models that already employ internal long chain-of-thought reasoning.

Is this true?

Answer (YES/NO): NO